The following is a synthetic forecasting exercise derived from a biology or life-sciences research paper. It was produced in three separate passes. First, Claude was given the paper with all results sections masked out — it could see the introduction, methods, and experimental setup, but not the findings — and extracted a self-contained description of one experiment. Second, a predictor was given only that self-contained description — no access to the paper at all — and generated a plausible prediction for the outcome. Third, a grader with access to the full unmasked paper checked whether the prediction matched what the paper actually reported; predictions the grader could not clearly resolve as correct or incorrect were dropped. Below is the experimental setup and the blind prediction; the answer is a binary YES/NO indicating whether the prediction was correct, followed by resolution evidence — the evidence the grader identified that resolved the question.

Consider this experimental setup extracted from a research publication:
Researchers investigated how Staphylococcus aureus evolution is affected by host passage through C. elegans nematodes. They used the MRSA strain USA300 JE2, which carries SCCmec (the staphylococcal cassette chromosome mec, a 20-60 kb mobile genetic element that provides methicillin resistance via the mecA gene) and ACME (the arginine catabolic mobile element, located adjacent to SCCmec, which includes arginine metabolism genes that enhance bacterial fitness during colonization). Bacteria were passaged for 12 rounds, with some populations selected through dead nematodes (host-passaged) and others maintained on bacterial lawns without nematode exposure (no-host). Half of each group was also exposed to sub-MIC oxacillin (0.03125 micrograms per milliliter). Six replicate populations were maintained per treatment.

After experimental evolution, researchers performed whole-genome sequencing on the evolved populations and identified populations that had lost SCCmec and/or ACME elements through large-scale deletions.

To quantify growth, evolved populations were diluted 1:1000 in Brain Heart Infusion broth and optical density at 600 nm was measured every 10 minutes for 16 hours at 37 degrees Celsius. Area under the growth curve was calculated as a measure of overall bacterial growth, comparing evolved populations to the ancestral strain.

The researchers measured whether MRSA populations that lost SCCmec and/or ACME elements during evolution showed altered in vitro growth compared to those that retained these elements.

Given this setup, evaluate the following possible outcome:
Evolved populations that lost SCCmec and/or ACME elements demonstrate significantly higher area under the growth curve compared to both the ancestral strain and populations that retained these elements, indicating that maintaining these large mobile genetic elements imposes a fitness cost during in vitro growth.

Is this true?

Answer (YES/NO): NO